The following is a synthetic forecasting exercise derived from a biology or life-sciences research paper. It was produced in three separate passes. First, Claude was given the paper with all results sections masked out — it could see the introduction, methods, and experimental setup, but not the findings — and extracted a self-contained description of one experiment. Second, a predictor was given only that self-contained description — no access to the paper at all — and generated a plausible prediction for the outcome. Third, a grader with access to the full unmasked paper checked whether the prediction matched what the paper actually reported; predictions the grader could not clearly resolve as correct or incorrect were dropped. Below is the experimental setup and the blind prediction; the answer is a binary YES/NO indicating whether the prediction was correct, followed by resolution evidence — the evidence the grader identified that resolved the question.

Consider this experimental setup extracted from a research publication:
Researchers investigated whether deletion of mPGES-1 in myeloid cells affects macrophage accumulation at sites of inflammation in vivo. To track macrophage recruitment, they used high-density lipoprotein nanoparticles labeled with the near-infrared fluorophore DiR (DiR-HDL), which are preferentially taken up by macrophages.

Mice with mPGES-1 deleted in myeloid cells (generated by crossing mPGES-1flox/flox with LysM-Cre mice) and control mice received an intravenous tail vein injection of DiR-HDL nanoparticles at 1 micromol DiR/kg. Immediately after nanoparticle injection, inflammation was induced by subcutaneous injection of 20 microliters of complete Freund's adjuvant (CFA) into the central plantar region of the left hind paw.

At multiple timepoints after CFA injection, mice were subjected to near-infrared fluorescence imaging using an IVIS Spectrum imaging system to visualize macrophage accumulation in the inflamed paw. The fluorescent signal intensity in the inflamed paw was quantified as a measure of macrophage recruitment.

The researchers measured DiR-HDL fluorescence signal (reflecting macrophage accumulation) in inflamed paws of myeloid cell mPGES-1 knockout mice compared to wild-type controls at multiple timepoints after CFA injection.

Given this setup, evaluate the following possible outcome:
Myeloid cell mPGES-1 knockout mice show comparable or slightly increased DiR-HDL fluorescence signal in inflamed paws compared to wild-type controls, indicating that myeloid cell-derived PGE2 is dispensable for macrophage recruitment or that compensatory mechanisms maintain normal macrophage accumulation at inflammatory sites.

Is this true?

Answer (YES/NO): YES